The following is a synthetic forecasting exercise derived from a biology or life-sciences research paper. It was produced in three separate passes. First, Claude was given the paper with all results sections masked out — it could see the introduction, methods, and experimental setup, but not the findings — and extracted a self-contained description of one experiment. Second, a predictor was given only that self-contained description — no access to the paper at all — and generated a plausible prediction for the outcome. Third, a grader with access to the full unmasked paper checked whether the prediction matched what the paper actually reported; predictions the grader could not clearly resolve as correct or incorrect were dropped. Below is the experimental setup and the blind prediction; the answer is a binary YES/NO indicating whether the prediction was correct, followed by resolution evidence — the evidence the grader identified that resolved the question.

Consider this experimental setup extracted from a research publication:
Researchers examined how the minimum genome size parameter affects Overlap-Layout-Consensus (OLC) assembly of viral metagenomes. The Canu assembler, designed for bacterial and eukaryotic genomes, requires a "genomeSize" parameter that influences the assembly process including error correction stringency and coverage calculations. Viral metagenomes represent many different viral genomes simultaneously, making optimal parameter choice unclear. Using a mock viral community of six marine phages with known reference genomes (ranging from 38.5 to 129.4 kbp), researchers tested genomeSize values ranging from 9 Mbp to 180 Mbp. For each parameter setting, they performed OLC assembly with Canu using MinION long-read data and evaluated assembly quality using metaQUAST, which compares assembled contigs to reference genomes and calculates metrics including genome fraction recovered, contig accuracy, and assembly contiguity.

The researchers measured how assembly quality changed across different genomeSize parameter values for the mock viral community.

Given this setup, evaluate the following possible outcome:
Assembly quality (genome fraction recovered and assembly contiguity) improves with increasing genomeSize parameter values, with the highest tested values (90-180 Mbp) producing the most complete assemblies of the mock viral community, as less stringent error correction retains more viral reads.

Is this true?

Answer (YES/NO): NO